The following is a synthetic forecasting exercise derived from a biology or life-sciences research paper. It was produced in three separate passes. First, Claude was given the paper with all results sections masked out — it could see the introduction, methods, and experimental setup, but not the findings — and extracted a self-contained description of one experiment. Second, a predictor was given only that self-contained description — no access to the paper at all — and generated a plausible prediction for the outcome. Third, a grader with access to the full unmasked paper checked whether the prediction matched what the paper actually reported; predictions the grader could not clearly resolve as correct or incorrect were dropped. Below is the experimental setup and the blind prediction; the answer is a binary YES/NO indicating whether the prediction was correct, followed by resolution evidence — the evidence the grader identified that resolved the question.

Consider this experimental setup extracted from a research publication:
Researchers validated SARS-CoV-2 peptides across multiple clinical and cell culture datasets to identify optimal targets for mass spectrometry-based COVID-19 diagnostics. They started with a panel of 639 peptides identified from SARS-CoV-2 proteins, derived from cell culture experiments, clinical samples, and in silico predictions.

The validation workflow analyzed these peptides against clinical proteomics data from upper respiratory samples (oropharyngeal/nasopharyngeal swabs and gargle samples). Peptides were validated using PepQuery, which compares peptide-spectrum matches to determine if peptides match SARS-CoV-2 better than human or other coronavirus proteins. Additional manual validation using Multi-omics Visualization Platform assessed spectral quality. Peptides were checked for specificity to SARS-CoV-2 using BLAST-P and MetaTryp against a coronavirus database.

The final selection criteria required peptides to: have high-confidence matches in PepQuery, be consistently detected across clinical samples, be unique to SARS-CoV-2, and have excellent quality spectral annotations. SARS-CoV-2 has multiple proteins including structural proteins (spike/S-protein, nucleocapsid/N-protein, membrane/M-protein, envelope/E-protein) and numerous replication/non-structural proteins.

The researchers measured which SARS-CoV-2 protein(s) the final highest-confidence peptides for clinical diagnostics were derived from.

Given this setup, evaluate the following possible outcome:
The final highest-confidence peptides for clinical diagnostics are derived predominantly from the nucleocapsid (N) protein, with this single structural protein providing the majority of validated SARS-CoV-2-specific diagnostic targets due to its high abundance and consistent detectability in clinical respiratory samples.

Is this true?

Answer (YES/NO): YES